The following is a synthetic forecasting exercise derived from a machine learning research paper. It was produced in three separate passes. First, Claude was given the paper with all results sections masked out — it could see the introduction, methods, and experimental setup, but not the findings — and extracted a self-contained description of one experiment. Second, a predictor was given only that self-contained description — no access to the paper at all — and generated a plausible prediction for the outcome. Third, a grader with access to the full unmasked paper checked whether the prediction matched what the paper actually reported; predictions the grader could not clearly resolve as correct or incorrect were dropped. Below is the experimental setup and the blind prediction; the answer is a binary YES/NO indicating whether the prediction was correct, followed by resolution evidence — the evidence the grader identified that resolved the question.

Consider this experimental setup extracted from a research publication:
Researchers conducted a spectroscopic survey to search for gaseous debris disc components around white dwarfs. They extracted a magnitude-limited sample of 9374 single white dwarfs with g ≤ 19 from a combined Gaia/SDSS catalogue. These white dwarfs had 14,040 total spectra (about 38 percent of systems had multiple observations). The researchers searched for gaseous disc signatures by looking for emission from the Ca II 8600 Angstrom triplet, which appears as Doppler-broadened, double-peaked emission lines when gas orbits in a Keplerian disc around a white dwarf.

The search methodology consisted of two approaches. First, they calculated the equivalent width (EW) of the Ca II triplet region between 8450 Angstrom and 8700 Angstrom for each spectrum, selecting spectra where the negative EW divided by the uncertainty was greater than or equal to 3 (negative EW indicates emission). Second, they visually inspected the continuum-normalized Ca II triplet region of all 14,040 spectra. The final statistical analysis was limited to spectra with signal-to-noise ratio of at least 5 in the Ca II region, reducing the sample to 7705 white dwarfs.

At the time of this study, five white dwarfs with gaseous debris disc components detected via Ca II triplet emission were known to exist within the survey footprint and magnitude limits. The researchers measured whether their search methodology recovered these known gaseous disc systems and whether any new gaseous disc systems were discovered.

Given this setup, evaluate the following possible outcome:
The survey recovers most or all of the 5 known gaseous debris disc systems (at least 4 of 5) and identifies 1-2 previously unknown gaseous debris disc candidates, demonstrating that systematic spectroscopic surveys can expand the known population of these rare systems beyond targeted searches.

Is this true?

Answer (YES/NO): NO